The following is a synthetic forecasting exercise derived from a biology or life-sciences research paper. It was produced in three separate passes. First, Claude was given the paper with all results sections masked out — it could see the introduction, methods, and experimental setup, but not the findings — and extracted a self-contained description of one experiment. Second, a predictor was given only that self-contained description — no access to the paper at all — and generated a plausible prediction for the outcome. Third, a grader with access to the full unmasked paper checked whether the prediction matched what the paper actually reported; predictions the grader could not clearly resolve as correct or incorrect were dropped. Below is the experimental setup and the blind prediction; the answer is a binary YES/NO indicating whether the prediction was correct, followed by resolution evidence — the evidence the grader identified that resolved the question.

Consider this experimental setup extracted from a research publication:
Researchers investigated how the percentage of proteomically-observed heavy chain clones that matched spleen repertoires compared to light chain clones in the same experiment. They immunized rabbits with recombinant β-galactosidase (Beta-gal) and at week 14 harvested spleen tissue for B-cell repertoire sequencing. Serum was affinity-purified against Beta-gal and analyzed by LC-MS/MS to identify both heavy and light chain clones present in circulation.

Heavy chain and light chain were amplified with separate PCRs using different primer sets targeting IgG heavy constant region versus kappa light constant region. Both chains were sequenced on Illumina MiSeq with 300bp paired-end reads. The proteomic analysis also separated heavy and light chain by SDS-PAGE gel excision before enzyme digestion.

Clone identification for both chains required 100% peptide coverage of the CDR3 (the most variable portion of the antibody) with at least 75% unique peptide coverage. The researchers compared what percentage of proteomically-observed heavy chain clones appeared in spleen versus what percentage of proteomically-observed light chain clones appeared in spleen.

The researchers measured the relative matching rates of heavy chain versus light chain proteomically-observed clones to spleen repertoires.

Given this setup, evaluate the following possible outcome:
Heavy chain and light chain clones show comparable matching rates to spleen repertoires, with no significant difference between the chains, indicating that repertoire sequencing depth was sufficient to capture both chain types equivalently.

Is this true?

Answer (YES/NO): NO